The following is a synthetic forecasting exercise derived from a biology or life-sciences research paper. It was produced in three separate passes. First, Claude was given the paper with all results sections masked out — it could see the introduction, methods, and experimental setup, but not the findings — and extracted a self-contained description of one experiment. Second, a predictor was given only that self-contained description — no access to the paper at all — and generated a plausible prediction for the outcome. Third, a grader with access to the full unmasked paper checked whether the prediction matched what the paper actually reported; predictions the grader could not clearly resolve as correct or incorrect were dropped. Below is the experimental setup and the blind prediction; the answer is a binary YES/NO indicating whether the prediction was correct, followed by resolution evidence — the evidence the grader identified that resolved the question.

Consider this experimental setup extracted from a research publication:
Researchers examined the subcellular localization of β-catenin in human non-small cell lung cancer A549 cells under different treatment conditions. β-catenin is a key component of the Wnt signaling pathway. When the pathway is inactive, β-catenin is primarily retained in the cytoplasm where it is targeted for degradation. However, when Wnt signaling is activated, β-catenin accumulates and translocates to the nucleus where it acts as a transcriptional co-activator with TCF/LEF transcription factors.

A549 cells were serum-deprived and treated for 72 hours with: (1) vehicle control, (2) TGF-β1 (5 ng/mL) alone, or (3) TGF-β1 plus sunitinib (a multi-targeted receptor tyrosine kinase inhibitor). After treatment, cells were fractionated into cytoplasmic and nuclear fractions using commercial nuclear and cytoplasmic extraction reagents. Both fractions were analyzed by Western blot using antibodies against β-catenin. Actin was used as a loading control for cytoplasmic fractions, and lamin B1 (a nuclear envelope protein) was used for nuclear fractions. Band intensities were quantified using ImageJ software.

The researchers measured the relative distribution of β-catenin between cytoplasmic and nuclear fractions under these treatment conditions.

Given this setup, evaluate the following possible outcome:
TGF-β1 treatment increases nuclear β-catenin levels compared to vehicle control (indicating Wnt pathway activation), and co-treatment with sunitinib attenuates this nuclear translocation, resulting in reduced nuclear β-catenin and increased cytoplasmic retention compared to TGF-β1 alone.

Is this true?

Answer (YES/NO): NO